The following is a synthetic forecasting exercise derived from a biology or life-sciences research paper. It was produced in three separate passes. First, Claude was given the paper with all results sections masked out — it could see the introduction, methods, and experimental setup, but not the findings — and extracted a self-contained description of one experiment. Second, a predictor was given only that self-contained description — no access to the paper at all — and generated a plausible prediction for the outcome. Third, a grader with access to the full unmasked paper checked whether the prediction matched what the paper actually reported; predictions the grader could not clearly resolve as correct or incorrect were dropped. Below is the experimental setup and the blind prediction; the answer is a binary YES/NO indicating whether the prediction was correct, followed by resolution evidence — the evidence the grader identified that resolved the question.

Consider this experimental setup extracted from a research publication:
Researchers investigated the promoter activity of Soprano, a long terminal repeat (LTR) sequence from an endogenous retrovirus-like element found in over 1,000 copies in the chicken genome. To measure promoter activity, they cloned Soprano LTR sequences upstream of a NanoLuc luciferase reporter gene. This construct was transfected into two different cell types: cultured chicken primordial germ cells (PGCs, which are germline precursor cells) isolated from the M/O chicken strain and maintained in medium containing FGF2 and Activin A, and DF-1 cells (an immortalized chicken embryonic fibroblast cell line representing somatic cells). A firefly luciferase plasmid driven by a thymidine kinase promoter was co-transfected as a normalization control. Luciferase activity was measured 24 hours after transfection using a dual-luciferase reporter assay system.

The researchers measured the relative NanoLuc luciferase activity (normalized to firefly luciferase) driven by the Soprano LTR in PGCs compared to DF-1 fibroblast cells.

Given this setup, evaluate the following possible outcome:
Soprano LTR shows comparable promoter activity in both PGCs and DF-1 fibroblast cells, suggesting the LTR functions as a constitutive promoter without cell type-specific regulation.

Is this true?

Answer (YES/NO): NO